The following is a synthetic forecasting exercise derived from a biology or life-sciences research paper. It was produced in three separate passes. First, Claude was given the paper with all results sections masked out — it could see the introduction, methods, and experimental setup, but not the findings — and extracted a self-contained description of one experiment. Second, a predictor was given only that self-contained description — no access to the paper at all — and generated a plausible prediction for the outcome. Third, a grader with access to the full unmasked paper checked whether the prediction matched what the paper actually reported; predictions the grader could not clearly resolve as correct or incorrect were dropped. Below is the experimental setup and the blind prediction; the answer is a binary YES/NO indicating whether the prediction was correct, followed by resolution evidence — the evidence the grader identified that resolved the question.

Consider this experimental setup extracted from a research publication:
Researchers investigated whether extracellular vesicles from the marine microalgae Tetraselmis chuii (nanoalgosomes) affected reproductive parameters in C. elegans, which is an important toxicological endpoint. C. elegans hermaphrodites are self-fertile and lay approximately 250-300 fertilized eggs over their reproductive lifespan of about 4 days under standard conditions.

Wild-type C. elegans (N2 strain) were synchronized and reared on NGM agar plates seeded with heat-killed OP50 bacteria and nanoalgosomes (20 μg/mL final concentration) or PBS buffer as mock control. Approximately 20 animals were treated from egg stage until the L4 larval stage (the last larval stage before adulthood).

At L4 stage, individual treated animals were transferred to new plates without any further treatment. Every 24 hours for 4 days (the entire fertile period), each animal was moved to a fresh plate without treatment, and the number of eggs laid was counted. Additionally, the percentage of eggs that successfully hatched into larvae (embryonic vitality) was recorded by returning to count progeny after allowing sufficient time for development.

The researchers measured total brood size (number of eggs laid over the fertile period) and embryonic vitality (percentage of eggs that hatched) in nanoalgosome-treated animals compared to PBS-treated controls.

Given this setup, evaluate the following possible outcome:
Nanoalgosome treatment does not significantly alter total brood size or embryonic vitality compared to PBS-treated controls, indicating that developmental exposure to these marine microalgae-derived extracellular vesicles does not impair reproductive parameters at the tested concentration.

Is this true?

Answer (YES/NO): YES